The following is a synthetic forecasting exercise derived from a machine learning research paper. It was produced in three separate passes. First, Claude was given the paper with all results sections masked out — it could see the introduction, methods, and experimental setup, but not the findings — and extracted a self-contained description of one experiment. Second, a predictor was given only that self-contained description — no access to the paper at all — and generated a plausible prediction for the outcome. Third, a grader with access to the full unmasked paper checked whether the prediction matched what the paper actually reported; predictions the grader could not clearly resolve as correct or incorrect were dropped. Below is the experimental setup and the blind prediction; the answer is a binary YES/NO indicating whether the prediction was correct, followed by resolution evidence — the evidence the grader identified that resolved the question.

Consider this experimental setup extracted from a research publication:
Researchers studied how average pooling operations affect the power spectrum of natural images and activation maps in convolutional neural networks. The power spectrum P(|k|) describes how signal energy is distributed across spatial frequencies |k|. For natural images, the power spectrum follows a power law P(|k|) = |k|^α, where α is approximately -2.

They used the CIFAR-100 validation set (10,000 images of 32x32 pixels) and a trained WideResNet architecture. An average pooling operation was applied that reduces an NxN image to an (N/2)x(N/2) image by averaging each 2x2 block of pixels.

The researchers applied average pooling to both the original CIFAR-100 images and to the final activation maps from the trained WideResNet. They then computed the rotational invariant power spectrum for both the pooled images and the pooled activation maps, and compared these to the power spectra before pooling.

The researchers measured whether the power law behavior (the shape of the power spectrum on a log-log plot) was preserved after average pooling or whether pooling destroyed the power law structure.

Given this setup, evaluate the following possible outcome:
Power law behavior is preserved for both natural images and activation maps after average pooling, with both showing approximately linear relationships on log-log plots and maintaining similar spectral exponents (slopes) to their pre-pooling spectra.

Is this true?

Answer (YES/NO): YES